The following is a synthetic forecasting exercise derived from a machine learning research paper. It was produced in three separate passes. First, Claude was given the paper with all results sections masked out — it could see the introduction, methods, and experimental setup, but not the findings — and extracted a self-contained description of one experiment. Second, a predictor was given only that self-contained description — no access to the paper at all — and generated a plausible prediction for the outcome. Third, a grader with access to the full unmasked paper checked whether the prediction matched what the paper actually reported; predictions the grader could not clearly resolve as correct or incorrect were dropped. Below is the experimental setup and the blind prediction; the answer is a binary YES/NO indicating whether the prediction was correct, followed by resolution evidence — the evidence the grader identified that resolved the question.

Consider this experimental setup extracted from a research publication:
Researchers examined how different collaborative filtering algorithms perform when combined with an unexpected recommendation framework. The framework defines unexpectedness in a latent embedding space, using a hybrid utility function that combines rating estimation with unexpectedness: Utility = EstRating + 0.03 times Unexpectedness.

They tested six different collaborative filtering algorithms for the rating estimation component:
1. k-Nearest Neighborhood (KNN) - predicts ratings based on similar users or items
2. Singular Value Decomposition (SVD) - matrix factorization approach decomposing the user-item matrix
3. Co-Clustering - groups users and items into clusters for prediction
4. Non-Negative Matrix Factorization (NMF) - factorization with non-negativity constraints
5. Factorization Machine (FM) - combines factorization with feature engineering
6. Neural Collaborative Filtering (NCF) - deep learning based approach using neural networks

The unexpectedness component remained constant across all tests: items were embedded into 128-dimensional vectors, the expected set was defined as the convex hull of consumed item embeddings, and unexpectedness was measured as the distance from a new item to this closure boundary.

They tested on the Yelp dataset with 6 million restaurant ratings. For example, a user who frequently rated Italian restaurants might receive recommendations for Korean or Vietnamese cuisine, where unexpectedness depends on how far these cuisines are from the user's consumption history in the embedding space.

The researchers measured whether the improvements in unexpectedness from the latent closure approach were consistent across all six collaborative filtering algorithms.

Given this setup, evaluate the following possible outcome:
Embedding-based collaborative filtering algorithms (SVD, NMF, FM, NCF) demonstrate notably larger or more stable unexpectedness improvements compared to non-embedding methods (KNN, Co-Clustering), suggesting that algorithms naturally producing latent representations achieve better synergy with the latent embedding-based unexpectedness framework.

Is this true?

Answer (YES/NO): NO